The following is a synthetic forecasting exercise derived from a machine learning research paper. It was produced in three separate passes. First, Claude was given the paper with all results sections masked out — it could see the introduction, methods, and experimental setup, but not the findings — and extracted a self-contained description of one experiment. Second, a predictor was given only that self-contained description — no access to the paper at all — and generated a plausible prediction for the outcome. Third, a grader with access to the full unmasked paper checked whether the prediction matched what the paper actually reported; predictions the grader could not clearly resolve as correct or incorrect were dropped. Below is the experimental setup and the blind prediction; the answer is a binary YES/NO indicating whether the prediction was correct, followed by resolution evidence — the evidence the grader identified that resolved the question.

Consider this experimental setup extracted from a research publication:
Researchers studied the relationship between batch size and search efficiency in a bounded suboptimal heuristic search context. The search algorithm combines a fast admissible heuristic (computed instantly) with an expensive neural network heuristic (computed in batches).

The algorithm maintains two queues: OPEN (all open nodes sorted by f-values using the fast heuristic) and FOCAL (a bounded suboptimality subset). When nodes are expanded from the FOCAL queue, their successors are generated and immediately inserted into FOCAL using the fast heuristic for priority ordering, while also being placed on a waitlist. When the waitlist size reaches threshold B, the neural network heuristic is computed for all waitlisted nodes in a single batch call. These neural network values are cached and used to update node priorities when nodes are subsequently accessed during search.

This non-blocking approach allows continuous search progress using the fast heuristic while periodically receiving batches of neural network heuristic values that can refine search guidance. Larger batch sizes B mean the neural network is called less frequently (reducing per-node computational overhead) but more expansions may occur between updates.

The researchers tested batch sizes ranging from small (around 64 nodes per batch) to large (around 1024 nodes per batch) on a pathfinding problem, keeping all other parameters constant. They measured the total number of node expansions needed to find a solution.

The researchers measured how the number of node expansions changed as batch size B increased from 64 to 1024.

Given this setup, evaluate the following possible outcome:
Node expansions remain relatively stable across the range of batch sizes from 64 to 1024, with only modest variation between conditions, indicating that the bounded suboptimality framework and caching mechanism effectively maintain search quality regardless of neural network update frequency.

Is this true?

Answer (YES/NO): NO